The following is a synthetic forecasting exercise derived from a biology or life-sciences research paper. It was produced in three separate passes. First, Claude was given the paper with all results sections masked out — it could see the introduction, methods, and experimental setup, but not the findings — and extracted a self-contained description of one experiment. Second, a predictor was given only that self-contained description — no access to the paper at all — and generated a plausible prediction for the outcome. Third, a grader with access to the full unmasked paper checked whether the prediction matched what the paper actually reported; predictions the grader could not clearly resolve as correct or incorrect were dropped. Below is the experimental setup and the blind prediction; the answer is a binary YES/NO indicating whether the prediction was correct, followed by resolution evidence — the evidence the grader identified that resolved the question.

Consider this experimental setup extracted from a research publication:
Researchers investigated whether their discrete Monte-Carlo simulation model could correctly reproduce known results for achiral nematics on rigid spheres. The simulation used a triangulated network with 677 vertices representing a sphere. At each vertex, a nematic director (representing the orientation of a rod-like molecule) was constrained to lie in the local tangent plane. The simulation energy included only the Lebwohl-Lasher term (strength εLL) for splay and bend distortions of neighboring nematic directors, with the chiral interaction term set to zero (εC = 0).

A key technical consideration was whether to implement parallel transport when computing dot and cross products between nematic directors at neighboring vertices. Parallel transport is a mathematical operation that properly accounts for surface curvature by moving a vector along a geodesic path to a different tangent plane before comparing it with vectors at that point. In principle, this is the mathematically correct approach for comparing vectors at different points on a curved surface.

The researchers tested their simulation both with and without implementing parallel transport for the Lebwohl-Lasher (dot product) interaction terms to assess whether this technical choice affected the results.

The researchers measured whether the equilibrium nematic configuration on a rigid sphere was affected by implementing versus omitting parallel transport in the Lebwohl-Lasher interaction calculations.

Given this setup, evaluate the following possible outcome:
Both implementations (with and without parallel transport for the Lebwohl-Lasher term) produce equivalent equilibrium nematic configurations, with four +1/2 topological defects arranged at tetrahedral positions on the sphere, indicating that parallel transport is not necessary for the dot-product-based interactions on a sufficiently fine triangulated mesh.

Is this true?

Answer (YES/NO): YES